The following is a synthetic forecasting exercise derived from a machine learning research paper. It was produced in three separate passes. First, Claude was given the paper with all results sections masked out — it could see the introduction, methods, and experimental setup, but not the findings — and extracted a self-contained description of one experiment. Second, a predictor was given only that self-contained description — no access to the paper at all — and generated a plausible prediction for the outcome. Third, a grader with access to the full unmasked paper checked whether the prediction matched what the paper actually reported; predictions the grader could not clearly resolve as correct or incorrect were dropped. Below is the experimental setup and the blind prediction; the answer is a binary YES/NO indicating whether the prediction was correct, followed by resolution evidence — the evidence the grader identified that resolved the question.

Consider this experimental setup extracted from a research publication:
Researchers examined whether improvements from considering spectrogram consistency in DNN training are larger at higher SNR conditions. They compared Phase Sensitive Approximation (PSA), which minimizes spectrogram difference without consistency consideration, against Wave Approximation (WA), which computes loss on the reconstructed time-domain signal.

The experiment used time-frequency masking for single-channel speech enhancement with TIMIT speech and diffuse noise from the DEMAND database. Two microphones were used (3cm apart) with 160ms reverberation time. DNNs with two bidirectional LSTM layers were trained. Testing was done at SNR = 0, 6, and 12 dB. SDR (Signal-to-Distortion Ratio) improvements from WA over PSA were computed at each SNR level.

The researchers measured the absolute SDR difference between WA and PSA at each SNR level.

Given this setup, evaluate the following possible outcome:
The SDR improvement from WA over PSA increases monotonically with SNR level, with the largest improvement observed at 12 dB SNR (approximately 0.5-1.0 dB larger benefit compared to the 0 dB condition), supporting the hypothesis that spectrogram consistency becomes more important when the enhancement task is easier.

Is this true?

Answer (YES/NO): NO